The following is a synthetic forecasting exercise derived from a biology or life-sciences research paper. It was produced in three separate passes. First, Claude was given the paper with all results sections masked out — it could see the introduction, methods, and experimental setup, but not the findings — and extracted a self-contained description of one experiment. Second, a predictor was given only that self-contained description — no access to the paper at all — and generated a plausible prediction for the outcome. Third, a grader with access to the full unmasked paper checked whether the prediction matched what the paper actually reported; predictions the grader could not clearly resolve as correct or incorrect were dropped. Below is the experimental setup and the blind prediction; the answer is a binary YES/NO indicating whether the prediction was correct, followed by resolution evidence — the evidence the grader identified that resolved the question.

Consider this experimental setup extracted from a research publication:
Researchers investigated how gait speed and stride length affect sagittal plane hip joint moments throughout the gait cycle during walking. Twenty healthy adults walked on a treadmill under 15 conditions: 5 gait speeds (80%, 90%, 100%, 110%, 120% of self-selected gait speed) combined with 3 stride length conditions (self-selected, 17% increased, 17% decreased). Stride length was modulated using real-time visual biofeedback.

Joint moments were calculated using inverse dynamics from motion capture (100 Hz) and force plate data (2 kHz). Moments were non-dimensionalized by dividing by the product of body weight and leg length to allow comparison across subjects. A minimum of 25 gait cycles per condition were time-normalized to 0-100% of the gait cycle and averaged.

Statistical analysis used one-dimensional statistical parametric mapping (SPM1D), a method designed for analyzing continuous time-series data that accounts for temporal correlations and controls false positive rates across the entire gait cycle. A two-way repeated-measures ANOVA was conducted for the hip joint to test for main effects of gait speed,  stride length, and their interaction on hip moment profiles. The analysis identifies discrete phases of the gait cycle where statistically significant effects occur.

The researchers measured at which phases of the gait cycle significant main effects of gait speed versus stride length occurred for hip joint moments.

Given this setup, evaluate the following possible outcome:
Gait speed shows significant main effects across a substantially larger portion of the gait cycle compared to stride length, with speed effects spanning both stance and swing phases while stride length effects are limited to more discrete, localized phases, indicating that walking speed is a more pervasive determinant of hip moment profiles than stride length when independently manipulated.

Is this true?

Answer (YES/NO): YES